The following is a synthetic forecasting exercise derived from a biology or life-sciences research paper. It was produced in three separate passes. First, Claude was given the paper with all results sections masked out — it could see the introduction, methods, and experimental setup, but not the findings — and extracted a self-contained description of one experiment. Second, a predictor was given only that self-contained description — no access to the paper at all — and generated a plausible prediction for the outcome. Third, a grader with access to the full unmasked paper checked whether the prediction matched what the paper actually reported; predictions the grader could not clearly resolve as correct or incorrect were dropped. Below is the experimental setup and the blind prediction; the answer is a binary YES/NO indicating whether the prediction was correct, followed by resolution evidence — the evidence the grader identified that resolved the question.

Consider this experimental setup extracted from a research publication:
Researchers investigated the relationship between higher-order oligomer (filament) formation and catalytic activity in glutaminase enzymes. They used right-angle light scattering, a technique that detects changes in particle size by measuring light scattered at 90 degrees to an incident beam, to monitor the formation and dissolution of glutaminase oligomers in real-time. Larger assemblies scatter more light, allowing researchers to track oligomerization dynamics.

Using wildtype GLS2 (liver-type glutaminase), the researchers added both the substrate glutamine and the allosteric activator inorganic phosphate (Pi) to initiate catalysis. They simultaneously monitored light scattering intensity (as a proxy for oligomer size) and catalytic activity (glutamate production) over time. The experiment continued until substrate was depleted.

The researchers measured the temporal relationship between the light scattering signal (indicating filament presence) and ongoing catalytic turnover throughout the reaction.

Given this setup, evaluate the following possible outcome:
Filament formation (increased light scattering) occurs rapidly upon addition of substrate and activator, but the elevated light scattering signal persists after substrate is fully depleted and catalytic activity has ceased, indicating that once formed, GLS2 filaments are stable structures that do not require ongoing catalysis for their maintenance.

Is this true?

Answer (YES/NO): NO